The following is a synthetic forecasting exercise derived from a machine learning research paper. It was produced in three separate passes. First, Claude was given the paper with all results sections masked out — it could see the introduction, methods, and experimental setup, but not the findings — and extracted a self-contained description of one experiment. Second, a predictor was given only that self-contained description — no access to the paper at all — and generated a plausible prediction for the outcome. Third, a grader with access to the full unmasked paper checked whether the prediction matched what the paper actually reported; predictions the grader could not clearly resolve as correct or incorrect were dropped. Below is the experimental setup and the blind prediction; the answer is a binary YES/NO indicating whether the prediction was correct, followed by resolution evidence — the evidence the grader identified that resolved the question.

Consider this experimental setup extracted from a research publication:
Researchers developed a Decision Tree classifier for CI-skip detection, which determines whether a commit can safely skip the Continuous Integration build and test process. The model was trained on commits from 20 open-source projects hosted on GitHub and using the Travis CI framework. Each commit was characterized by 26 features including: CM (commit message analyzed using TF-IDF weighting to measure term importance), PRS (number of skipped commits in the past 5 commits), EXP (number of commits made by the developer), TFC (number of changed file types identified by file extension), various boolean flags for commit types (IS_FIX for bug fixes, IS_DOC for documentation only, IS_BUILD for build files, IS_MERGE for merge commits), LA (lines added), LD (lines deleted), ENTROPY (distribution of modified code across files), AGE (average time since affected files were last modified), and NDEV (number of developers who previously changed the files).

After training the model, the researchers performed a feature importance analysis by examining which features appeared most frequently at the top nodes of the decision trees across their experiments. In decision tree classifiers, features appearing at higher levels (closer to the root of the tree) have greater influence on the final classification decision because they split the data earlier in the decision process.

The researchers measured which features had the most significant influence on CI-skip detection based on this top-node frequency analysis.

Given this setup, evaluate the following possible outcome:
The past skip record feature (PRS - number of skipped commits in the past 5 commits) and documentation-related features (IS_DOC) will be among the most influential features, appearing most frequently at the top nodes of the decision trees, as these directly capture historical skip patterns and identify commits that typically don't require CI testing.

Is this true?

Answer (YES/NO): NO